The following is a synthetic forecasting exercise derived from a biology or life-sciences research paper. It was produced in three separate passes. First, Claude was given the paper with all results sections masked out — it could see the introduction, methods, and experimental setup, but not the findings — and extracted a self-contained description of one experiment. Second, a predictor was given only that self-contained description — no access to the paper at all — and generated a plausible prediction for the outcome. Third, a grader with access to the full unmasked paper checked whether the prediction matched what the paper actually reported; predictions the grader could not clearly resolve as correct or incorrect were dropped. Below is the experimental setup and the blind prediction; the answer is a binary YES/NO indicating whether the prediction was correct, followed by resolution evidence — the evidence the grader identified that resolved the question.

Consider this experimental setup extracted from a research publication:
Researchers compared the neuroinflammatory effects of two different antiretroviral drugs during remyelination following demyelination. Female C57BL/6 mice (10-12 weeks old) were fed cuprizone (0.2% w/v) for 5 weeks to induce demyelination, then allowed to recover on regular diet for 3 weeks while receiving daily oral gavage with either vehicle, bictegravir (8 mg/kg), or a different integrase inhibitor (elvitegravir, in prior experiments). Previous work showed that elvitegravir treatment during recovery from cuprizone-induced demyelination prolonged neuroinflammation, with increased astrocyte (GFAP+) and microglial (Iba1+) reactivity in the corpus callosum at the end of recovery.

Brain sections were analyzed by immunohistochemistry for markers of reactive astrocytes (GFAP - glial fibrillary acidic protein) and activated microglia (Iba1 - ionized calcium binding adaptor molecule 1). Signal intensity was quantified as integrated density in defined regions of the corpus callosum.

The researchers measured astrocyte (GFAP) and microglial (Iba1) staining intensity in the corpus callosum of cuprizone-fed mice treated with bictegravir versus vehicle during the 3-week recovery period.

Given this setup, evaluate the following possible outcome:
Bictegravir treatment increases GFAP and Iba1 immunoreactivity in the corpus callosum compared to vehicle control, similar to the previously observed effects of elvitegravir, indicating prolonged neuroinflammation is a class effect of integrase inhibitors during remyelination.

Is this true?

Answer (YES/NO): NO